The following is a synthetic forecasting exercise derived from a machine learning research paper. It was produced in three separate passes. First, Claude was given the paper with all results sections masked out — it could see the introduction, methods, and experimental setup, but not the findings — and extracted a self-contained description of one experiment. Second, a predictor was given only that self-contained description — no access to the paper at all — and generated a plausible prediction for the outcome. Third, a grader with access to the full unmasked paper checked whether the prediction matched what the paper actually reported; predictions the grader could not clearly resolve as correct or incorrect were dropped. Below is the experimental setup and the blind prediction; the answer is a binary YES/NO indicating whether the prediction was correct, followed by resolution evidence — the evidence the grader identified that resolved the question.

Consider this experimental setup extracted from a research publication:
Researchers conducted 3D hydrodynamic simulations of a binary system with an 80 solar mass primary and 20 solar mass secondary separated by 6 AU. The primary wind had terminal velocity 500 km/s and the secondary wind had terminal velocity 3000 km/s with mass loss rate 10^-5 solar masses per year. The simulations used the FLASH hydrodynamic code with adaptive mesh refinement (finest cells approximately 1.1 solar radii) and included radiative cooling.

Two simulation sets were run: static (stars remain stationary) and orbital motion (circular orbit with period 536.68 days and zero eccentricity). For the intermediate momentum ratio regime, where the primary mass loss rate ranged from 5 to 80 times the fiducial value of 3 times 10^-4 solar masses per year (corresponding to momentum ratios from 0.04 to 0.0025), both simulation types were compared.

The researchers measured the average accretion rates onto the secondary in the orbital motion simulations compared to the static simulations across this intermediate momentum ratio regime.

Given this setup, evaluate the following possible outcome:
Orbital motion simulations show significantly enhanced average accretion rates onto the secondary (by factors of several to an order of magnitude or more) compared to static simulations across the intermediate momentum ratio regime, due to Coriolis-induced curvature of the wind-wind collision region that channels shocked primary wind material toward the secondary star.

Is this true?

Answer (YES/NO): NO